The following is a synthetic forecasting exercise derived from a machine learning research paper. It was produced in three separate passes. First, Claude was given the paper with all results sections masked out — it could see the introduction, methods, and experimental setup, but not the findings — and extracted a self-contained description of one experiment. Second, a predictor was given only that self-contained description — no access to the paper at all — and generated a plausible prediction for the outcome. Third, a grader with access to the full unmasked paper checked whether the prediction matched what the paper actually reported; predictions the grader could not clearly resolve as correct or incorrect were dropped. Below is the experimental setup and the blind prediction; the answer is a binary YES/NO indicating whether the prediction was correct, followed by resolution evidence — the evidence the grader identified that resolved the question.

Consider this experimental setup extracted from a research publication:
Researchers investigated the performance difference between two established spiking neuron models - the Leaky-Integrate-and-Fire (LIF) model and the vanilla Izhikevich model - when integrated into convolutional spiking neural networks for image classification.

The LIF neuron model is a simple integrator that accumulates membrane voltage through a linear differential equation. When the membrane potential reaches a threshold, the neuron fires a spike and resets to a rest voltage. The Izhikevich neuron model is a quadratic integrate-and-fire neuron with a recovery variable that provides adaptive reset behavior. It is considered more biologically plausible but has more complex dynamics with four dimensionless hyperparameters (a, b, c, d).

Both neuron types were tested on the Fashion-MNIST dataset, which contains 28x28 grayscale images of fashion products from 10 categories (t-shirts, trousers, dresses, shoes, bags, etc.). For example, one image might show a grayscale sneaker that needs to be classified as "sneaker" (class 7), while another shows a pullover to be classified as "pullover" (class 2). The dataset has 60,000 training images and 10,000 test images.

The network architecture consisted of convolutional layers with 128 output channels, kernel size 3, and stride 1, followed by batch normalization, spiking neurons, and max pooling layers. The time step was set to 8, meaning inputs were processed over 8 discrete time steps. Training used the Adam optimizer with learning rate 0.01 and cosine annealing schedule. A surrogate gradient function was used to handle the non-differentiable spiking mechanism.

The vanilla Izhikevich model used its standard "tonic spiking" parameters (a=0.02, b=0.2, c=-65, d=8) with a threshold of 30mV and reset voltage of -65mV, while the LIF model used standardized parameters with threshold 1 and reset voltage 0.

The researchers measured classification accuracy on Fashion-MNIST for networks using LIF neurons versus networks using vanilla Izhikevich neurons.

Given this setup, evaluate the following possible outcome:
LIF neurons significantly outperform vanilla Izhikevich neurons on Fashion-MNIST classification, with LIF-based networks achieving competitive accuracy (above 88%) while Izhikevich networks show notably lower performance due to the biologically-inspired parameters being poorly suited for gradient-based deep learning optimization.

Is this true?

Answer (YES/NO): YES